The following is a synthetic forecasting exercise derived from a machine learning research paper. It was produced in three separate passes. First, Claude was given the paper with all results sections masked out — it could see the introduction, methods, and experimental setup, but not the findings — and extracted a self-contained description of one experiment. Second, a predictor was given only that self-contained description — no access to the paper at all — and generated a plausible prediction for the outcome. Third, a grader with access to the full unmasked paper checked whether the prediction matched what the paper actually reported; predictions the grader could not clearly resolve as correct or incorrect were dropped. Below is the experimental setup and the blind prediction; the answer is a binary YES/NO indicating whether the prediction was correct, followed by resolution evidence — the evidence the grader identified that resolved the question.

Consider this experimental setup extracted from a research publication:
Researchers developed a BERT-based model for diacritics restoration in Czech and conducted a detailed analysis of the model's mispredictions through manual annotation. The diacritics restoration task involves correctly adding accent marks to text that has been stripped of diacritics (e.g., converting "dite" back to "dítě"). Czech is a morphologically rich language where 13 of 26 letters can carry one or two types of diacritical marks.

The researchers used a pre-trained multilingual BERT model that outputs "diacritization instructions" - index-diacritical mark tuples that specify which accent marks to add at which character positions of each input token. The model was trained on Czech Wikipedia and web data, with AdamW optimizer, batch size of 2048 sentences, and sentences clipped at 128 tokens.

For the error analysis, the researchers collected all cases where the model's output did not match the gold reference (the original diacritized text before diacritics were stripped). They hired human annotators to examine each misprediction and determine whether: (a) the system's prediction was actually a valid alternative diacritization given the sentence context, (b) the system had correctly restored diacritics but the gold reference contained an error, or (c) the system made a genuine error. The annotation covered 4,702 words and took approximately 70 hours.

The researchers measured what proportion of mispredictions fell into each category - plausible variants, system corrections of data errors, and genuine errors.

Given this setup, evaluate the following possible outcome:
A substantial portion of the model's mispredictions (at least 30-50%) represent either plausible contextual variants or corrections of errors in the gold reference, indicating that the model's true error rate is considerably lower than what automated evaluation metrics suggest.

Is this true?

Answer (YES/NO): YES